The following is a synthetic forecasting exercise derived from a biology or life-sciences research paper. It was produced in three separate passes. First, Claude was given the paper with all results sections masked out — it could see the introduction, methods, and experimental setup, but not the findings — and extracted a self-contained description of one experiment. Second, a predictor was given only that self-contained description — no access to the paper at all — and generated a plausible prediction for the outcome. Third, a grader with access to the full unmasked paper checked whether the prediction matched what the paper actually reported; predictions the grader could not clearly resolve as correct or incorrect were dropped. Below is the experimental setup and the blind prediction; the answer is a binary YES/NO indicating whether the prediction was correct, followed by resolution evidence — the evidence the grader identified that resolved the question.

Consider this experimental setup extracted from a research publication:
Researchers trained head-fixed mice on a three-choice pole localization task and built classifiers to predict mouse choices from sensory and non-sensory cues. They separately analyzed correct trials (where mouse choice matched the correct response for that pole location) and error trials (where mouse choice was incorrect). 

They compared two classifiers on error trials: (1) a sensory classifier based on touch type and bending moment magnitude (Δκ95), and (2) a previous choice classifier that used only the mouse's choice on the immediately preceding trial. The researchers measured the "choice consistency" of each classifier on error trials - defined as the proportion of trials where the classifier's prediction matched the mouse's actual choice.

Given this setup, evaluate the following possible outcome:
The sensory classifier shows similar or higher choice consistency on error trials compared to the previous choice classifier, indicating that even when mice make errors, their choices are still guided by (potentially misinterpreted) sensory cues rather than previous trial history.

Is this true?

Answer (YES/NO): NO